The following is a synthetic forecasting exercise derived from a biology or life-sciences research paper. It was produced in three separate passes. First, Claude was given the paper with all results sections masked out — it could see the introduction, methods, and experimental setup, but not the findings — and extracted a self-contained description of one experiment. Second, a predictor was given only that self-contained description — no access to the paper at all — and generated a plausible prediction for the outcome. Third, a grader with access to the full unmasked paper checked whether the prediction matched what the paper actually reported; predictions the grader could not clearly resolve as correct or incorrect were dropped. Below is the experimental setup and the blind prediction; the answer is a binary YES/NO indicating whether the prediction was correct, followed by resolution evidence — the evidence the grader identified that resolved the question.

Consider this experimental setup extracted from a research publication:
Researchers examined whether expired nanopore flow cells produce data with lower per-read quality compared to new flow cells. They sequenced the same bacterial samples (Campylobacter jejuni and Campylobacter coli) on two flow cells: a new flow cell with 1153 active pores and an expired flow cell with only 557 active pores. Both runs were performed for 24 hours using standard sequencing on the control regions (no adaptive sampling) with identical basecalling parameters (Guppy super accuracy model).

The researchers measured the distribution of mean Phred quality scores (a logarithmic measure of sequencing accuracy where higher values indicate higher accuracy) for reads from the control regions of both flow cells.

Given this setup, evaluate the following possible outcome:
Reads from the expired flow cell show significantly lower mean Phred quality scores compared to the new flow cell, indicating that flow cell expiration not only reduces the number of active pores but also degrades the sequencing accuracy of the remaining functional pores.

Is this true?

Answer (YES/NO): NO